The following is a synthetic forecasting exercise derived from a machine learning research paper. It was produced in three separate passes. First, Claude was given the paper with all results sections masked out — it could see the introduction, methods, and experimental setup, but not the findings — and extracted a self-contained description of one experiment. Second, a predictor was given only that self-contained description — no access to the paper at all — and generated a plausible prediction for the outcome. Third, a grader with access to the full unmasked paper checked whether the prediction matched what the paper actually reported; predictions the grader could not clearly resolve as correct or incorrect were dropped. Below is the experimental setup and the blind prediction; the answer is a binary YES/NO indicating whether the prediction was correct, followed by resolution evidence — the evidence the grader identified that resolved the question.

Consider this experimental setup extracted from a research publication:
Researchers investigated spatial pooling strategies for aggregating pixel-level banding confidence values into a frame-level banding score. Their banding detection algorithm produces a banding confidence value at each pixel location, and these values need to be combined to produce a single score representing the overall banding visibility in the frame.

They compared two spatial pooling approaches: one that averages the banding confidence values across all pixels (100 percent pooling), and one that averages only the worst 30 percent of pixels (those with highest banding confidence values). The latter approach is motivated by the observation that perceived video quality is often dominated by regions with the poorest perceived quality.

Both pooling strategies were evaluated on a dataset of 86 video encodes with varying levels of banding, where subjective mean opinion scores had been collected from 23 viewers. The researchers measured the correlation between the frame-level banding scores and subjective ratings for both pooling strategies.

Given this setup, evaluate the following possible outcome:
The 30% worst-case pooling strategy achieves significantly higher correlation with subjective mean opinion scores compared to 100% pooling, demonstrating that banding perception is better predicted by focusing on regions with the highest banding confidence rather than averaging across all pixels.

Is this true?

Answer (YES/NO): NO